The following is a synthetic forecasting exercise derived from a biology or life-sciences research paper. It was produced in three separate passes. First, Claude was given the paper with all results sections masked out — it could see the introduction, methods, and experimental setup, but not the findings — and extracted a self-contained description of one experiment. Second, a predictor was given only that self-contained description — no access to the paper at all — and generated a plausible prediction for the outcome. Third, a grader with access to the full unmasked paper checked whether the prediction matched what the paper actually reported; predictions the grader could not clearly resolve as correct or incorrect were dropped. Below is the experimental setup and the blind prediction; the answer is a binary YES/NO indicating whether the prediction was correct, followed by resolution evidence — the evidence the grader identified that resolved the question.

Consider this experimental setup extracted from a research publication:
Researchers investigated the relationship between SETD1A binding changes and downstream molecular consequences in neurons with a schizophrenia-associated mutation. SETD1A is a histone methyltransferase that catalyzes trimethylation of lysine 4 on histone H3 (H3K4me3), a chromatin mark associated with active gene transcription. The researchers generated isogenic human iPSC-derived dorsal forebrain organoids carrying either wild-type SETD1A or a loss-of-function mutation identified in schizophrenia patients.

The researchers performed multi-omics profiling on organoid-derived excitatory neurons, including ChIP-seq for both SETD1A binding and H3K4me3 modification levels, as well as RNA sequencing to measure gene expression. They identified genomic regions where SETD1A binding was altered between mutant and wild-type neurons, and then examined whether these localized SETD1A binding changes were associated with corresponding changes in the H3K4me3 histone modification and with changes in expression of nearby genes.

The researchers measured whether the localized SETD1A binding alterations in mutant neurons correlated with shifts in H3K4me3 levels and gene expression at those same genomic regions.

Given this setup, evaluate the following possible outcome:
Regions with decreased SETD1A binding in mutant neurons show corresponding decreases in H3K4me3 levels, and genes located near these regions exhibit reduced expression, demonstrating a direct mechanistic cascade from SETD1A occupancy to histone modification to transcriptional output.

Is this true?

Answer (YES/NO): YES